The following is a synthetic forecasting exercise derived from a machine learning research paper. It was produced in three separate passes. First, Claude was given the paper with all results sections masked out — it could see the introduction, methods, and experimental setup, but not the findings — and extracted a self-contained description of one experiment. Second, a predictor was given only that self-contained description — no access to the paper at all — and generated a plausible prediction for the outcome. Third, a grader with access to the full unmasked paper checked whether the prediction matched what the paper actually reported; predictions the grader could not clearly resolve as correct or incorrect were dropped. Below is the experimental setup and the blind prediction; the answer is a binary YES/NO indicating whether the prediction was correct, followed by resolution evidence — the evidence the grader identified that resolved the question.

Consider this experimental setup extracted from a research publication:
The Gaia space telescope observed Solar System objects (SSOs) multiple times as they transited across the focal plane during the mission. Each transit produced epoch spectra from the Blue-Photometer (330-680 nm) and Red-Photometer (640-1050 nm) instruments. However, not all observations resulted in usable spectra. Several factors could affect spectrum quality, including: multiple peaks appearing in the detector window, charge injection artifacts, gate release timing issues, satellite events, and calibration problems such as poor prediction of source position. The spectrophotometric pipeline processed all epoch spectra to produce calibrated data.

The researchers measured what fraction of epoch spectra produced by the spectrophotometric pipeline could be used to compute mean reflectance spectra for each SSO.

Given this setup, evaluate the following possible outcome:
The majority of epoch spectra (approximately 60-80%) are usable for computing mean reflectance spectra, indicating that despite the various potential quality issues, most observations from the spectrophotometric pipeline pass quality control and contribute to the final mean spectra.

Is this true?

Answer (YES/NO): YES